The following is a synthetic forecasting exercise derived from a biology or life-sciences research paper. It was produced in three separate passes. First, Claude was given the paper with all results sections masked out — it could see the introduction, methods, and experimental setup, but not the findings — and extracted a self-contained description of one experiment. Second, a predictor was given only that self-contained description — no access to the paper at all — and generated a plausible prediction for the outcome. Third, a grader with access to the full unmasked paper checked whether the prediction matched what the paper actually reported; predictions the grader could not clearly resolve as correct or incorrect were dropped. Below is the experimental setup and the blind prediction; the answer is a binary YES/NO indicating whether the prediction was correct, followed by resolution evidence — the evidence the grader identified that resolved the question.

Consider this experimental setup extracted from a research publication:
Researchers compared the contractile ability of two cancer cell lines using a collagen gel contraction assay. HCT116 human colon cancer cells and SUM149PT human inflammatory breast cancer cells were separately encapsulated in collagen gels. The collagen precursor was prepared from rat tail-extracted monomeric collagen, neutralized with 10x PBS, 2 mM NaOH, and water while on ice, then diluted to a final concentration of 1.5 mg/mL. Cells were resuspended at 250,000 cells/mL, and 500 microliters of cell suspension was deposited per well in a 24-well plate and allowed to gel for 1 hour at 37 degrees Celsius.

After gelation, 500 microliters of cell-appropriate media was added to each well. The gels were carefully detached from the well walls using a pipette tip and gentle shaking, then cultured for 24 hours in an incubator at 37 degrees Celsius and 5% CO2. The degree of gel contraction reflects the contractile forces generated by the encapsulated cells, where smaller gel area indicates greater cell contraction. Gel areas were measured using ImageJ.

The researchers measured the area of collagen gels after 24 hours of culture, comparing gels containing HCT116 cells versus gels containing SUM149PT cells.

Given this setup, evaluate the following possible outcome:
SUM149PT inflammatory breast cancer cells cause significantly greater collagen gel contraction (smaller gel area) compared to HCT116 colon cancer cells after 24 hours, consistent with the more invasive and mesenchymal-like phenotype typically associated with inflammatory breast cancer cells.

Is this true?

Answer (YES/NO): YES